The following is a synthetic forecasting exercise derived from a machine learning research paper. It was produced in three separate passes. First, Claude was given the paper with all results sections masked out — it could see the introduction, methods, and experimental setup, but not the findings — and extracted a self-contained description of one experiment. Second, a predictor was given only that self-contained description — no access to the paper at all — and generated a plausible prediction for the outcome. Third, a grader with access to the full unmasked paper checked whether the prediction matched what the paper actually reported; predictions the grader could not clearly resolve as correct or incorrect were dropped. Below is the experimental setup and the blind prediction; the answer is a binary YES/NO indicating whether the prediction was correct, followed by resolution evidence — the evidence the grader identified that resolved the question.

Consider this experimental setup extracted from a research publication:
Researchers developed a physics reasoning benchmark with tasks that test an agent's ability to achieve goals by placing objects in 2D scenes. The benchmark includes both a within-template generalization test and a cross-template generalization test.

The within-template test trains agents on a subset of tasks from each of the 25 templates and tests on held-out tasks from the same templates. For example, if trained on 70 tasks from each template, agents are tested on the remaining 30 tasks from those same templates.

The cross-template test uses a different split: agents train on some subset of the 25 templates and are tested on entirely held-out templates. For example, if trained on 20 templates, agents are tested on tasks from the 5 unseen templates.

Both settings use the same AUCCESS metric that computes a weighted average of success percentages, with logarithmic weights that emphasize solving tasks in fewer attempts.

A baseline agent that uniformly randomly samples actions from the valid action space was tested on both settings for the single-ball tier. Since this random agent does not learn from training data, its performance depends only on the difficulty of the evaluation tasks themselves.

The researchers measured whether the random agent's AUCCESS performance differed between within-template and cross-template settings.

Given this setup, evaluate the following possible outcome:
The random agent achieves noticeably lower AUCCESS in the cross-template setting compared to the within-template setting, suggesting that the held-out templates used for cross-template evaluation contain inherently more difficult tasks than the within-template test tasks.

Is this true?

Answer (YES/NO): NO